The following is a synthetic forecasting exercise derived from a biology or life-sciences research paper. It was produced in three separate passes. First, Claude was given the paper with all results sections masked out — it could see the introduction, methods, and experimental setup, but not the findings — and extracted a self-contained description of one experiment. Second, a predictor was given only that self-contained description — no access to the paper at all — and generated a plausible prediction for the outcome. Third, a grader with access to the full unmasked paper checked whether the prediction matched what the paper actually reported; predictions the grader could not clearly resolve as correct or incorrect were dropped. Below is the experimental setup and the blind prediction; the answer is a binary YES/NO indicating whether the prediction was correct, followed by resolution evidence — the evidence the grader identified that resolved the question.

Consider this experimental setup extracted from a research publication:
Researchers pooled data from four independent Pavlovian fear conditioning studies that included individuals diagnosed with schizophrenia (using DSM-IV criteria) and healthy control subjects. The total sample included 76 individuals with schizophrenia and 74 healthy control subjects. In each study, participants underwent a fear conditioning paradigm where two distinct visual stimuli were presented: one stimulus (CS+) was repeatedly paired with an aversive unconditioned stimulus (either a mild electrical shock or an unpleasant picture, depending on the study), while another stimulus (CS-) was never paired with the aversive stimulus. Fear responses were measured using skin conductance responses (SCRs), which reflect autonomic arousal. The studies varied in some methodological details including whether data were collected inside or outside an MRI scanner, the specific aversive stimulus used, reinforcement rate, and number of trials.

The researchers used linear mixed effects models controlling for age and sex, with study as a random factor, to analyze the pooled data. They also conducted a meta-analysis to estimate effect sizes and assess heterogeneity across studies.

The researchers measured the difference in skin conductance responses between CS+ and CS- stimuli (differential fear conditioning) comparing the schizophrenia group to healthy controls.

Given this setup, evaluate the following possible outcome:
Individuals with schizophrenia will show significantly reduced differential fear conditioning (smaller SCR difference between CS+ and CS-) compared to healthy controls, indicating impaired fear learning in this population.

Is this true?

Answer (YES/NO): YES